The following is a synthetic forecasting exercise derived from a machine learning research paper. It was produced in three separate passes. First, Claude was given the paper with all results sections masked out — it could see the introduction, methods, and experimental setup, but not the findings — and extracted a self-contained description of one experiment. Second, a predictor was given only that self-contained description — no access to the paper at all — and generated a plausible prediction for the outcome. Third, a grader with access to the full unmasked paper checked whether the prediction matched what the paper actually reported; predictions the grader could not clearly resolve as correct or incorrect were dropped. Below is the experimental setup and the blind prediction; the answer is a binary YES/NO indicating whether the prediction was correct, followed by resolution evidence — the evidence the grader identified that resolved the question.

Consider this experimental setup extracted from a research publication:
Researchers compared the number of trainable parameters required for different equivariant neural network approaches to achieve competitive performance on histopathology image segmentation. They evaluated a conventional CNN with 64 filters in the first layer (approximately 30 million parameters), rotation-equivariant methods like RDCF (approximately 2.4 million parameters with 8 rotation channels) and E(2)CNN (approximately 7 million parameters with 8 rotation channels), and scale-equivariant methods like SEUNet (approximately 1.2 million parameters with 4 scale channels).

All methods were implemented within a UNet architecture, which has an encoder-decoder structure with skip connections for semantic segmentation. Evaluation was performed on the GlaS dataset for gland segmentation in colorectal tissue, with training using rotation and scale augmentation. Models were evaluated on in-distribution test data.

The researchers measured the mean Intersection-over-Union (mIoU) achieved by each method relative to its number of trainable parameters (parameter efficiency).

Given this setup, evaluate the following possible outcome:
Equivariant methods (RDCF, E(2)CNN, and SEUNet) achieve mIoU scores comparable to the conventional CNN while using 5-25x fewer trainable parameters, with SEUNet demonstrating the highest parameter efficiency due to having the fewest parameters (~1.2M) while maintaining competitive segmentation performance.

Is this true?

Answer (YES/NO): NO